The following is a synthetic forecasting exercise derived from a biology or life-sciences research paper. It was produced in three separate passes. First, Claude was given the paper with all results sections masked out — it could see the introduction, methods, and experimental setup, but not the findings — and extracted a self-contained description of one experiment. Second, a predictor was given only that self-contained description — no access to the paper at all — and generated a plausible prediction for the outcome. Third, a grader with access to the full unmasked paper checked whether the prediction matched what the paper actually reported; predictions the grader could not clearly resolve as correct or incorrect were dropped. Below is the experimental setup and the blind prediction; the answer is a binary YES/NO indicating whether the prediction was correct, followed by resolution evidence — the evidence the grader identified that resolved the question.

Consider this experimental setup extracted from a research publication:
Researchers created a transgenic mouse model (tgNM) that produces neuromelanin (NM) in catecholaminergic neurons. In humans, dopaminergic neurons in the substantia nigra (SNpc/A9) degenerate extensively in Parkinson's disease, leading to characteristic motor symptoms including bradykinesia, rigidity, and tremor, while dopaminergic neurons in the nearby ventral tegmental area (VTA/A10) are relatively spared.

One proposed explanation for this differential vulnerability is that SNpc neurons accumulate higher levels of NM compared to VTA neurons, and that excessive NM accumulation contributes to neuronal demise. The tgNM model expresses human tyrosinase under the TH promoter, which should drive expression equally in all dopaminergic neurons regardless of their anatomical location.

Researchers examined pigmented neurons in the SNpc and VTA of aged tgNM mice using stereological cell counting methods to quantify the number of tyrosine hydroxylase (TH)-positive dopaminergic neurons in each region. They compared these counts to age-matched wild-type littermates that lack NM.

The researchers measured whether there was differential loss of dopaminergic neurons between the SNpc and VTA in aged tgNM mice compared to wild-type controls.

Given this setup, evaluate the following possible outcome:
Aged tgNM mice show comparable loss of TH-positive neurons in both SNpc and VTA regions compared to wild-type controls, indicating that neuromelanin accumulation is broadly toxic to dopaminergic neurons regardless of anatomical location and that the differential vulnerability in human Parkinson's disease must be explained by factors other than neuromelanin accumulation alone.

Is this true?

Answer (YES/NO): NO